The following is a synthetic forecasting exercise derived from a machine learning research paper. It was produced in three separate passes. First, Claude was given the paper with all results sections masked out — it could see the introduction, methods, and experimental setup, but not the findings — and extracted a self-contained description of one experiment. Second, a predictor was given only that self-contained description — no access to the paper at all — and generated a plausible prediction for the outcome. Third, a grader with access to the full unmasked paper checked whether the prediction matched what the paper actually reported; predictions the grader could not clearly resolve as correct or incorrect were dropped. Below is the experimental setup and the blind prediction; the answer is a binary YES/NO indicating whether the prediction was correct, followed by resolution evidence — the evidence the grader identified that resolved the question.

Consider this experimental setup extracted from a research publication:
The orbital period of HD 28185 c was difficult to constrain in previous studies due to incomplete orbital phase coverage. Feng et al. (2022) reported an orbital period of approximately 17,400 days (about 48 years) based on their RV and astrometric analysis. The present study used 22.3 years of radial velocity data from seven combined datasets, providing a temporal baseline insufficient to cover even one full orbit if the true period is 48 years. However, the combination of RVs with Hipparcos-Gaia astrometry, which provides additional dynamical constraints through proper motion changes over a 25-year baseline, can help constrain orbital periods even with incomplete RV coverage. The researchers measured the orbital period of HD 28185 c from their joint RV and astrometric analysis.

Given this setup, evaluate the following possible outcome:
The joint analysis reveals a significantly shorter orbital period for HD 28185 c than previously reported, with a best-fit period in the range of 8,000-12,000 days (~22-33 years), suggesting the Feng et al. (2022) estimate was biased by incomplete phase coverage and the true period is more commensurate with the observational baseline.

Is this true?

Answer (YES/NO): YES